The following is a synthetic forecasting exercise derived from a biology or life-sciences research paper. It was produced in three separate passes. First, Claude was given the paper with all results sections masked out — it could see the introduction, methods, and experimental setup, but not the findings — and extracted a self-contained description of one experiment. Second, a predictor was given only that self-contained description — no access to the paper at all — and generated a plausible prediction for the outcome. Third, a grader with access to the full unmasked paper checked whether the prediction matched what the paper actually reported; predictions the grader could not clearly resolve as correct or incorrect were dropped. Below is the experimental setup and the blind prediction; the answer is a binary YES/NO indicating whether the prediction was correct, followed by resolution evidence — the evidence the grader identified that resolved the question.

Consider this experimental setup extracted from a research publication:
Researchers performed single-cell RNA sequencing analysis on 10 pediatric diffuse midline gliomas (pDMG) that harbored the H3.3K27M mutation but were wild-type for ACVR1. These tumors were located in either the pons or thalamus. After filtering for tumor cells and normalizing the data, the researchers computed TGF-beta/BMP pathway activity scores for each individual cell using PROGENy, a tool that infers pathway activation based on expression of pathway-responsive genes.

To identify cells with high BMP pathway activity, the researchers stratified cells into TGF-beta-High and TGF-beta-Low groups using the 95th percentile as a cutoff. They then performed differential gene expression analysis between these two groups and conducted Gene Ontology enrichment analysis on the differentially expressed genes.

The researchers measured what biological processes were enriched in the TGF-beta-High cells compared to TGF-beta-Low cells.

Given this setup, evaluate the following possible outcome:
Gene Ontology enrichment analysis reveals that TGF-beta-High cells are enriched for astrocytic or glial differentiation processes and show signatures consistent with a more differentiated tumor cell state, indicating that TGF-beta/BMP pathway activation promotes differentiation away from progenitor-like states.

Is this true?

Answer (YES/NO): NO